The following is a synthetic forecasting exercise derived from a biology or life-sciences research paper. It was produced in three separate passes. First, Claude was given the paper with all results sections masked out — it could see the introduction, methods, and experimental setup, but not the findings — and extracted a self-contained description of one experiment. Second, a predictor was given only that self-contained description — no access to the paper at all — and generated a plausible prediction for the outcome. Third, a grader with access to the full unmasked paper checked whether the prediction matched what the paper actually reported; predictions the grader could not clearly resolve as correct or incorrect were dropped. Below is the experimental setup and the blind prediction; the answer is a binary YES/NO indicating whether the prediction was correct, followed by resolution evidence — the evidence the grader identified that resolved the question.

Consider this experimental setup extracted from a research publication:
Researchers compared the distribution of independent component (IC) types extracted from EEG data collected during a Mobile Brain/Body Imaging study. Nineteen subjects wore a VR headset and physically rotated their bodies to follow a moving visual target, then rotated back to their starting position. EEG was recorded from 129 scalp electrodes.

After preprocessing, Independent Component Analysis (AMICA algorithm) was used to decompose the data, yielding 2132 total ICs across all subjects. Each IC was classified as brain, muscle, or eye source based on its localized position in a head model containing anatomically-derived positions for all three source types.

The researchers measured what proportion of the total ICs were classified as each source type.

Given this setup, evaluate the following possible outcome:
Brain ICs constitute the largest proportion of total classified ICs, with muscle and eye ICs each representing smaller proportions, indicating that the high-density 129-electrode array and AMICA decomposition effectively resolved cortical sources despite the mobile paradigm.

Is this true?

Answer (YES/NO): NO